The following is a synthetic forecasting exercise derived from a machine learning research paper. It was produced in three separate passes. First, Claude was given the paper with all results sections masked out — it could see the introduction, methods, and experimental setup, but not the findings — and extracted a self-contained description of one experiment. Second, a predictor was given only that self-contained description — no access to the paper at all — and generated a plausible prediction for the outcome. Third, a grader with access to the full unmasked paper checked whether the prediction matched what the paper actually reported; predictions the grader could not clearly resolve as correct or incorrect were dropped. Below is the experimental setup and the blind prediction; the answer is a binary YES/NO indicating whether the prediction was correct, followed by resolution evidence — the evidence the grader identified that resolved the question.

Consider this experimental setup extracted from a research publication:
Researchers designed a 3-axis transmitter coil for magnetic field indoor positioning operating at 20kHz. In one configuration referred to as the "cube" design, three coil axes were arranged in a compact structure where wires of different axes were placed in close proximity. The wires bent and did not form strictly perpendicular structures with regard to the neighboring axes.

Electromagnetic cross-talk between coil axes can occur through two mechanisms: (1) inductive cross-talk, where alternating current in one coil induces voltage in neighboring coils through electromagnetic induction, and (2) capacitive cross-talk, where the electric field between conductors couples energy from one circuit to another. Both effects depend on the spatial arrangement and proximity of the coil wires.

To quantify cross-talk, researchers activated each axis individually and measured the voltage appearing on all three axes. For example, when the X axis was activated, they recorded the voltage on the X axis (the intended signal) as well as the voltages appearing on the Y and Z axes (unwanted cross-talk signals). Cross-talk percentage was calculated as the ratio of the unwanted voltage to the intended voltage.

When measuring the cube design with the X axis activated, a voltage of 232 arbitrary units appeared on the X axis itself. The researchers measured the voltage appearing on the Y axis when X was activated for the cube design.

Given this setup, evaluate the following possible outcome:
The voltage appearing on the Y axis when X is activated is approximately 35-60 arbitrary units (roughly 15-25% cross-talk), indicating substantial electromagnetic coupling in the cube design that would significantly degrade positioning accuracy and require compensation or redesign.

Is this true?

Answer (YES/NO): NO